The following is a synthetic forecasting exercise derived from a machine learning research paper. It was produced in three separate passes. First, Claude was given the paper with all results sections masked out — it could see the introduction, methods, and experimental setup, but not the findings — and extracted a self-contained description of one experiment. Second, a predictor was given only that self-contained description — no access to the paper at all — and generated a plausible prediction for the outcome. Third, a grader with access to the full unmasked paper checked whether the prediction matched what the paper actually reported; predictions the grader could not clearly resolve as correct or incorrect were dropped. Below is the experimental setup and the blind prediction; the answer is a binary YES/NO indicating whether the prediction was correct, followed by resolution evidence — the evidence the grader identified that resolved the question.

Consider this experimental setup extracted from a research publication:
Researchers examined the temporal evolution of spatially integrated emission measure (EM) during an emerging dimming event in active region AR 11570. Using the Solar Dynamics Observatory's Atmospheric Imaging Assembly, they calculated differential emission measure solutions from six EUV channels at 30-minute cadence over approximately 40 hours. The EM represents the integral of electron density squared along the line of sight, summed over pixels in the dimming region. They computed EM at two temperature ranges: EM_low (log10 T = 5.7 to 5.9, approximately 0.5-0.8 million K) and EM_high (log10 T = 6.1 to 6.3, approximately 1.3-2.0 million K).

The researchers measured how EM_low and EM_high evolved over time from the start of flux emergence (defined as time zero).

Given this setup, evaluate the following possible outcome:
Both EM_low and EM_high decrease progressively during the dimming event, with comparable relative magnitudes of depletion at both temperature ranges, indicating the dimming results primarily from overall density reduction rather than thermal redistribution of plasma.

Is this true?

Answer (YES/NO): NO